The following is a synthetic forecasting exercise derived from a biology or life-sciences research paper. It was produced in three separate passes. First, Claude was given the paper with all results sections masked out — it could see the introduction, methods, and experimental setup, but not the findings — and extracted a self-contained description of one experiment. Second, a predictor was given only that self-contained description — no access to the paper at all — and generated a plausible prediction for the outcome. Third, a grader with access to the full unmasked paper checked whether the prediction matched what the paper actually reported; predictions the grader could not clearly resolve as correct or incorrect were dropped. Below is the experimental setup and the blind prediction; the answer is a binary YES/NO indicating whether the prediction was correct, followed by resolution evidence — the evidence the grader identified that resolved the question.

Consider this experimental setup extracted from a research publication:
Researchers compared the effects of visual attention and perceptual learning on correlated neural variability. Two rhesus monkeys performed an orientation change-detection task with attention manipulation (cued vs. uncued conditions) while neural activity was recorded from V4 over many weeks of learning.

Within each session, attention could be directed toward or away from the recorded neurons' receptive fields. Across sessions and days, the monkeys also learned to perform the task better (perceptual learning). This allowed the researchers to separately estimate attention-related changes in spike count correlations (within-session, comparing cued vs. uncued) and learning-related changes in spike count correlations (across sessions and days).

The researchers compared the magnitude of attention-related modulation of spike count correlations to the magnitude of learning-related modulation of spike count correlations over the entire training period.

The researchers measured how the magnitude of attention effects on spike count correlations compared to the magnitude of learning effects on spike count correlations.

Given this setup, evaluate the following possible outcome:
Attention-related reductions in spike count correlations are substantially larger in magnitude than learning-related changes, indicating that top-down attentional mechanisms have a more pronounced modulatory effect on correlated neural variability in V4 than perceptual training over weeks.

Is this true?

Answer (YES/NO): NO